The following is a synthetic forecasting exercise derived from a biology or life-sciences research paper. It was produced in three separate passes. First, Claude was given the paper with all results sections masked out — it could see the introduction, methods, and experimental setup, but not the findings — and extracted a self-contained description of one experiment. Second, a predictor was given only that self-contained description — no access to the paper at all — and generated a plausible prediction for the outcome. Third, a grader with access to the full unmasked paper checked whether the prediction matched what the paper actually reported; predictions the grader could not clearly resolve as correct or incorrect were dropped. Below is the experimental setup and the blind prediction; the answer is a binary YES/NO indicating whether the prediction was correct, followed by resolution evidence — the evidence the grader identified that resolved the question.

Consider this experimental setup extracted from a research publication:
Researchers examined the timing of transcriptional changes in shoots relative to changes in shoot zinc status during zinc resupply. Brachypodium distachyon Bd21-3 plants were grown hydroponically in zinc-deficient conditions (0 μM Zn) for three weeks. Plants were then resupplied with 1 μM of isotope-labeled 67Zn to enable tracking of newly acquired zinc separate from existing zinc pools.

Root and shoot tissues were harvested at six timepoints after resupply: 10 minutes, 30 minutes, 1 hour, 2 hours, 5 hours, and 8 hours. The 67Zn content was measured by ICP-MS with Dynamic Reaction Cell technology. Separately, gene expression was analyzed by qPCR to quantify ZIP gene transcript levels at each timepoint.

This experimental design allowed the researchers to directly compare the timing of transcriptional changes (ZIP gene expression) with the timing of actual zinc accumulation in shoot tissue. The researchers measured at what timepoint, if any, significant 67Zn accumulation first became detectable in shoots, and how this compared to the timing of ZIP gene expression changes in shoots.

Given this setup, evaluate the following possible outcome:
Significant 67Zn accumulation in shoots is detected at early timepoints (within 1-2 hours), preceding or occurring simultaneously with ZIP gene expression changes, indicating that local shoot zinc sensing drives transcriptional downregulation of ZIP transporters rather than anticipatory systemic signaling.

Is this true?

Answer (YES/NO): NO